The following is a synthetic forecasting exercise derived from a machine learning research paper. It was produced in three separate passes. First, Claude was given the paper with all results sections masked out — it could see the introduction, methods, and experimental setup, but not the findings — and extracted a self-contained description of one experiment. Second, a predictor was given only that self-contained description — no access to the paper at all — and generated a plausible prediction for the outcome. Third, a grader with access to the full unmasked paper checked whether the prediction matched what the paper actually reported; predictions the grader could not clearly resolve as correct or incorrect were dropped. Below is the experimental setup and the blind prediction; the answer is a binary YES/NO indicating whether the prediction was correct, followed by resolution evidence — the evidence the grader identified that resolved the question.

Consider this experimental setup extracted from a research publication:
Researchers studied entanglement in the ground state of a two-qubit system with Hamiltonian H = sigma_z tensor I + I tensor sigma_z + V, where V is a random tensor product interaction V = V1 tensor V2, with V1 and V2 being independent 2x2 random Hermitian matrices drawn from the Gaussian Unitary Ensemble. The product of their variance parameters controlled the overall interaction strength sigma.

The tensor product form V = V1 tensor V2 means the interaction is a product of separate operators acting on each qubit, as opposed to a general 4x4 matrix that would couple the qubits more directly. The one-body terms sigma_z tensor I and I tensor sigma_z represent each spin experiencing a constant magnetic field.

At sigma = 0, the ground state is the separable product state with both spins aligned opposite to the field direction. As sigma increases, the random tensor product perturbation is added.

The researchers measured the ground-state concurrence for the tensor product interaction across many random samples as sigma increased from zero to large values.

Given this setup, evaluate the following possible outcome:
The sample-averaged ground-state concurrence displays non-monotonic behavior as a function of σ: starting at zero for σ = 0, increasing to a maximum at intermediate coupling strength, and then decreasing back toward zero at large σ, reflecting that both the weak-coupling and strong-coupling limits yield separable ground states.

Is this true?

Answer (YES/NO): YES